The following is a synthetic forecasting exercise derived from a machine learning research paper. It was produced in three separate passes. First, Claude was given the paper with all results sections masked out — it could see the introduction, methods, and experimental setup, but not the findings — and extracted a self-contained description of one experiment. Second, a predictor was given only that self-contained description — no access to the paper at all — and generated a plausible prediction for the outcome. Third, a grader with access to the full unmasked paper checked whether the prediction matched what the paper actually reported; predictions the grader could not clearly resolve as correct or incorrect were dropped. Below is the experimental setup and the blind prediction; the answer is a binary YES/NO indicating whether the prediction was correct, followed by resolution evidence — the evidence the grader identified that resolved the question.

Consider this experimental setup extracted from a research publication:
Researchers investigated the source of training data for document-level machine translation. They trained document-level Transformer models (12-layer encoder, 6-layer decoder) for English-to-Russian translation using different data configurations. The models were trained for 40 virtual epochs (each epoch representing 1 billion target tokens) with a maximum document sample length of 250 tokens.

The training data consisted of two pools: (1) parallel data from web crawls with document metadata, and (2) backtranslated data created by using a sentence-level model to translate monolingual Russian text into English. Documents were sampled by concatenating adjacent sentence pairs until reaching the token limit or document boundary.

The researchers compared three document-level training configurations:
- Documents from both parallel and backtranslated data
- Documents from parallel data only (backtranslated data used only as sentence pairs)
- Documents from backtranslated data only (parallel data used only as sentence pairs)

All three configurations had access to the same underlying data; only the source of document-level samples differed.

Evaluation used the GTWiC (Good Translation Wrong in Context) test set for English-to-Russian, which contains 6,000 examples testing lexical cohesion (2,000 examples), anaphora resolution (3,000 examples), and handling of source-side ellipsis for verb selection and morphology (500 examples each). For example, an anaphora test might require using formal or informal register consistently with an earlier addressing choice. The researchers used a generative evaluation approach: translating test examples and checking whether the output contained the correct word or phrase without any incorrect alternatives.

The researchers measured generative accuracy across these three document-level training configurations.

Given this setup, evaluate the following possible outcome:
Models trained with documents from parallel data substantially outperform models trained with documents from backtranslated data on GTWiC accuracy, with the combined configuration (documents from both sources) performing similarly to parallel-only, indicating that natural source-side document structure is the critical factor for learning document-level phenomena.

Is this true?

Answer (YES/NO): NO